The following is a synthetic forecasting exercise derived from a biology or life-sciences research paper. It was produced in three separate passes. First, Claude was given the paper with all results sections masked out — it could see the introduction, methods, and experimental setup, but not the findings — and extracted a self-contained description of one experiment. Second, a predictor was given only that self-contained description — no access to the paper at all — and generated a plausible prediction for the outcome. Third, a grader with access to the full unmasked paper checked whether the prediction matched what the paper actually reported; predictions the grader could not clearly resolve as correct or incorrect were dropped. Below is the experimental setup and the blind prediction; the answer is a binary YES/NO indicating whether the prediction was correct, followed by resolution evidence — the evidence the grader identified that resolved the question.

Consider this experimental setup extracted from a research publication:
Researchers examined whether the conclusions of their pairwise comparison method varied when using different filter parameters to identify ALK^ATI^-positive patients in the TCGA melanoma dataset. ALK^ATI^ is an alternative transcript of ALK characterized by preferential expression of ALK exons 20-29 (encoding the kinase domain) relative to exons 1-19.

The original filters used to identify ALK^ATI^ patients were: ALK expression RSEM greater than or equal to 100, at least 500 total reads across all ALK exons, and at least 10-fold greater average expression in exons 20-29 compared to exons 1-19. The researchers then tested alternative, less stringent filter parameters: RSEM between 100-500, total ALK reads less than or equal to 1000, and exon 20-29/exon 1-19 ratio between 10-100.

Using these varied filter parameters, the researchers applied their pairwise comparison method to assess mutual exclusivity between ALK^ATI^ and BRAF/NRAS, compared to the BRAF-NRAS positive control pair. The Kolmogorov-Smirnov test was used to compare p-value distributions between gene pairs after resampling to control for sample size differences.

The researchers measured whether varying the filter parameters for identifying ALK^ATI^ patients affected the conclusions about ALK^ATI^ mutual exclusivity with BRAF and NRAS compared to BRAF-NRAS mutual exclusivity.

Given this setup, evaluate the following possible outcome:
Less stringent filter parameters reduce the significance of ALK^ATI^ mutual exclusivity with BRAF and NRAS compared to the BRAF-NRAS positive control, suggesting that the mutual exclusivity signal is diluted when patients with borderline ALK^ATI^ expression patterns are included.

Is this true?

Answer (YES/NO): NO